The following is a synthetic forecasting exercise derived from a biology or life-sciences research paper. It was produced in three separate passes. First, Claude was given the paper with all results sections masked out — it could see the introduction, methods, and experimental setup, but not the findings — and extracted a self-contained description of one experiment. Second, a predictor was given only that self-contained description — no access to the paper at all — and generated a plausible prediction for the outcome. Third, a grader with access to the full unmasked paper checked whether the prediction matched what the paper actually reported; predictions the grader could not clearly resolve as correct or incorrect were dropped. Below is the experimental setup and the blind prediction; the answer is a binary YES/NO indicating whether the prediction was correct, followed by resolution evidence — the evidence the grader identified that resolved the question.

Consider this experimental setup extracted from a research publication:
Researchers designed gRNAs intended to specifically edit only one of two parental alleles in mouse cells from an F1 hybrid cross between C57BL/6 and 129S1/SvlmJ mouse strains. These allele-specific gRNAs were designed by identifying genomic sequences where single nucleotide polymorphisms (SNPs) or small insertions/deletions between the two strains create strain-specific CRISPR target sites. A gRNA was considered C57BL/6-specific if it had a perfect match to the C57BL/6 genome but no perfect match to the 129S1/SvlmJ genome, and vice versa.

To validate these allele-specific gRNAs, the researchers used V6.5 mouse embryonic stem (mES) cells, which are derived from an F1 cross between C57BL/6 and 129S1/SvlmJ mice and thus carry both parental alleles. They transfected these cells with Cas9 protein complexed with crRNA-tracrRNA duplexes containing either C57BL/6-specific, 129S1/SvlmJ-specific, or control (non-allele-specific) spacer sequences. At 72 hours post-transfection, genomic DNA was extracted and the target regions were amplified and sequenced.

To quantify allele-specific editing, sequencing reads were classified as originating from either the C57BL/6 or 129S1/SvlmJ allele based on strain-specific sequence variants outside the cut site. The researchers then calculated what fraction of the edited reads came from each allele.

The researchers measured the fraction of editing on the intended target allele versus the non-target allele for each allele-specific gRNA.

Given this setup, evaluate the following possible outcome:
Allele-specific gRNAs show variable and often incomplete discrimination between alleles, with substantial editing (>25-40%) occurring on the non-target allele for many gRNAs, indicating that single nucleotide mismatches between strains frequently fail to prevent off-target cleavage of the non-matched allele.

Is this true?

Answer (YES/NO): NO